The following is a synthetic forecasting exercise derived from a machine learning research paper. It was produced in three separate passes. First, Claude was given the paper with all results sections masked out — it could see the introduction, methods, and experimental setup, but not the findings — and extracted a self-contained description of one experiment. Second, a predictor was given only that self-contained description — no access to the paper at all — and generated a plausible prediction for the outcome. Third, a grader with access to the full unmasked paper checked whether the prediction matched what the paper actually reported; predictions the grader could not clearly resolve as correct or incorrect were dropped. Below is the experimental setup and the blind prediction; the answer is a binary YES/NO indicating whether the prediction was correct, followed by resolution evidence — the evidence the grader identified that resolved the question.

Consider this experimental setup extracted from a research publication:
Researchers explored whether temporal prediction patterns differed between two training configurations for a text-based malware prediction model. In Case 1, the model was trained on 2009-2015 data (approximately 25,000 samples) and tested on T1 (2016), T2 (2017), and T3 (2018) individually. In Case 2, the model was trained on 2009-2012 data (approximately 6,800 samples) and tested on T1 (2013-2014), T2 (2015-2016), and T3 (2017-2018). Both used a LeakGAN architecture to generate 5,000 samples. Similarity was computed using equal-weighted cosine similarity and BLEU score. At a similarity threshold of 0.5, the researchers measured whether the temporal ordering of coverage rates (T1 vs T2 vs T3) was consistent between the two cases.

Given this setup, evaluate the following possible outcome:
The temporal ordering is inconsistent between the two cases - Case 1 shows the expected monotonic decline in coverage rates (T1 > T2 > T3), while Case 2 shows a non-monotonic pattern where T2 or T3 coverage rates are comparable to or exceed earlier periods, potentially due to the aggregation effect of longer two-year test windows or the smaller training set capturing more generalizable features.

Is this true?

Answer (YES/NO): YES